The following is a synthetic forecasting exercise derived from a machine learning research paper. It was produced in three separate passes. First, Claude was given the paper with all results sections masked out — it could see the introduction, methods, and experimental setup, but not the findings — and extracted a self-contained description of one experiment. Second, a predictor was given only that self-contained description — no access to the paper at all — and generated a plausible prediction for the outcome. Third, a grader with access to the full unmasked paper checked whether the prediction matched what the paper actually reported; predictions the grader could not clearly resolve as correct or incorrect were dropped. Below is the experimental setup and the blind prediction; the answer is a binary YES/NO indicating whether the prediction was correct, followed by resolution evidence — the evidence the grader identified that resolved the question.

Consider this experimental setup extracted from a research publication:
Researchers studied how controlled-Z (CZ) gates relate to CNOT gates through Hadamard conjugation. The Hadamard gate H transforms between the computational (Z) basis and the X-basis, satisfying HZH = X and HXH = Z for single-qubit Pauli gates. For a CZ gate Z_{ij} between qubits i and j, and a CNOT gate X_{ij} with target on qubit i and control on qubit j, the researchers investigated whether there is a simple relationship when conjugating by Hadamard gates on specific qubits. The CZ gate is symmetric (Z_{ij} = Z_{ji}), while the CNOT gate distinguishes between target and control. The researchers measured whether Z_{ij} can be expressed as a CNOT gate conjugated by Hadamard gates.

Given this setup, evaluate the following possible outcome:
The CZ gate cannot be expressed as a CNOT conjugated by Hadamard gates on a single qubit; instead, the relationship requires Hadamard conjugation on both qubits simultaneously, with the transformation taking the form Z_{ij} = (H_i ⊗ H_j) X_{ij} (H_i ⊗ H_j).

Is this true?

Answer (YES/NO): NO